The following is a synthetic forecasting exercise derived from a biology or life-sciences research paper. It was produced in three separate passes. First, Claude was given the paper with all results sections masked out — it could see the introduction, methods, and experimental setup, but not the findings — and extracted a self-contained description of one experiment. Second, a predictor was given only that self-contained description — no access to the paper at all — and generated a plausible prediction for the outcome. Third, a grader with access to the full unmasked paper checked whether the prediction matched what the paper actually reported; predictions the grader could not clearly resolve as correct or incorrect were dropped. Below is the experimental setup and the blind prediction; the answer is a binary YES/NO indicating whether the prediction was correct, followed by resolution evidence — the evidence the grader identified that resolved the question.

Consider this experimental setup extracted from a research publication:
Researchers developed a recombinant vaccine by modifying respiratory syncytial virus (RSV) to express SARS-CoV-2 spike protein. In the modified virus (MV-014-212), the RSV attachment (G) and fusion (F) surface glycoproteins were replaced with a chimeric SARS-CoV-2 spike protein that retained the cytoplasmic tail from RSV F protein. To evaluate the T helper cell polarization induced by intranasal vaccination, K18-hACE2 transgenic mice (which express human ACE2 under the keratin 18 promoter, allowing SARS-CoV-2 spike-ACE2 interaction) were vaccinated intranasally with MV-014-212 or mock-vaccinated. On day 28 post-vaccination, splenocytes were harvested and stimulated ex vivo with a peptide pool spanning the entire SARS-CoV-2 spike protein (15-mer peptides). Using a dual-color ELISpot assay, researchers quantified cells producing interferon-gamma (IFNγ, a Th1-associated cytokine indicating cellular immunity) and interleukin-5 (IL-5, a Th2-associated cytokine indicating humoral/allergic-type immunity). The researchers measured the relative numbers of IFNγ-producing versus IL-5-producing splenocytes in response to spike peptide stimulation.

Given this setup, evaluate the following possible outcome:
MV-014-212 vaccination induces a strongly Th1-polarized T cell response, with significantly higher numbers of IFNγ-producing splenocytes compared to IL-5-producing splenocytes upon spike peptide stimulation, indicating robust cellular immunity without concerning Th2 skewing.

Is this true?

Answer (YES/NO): YES